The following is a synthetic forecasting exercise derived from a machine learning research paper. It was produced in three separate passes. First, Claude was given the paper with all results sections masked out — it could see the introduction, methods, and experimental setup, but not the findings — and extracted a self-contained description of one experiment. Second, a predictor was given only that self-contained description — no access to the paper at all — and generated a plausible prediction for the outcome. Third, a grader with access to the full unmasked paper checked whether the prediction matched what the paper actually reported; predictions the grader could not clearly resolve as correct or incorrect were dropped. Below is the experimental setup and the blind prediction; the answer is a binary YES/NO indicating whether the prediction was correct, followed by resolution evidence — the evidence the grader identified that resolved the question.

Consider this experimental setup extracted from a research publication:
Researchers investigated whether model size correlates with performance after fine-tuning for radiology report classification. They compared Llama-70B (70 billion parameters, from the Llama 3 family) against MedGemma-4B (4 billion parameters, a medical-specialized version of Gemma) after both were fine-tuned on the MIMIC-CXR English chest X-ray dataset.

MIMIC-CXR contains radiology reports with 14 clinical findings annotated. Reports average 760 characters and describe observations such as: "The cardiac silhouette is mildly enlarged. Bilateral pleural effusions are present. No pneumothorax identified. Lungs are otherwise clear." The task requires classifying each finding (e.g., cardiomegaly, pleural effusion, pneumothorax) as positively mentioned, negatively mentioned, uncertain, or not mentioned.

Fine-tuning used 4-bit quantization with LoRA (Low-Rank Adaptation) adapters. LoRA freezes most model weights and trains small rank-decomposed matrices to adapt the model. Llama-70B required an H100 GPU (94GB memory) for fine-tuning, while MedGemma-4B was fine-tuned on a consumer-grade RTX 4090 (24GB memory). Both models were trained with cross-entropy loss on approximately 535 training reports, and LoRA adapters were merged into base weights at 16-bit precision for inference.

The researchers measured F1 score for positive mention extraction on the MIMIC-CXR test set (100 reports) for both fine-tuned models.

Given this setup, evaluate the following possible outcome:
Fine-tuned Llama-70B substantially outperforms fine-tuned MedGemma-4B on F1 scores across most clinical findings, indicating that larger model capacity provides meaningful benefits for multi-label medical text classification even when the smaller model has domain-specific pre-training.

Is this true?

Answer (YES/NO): NO